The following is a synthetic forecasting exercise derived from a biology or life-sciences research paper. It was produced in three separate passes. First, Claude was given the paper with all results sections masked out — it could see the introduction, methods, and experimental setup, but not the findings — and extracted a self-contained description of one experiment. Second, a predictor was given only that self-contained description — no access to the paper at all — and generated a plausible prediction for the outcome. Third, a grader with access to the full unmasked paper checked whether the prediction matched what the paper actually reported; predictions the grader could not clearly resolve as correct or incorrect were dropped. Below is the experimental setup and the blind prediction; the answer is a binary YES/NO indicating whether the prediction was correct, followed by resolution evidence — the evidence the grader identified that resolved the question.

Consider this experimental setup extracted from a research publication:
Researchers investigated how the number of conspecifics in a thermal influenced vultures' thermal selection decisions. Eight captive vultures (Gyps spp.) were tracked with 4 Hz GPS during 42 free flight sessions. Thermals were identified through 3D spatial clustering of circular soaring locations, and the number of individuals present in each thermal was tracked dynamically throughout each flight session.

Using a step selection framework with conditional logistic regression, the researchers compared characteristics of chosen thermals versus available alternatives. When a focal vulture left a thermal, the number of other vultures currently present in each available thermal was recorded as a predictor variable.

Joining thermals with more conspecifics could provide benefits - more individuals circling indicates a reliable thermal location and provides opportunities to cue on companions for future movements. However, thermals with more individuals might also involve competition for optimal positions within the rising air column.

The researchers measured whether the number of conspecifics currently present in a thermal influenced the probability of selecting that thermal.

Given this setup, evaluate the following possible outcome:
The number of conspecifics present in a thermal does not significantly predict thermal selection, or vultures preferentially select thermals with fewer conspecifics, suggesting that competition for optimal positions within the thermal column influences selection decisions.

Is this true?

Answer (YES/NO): NO